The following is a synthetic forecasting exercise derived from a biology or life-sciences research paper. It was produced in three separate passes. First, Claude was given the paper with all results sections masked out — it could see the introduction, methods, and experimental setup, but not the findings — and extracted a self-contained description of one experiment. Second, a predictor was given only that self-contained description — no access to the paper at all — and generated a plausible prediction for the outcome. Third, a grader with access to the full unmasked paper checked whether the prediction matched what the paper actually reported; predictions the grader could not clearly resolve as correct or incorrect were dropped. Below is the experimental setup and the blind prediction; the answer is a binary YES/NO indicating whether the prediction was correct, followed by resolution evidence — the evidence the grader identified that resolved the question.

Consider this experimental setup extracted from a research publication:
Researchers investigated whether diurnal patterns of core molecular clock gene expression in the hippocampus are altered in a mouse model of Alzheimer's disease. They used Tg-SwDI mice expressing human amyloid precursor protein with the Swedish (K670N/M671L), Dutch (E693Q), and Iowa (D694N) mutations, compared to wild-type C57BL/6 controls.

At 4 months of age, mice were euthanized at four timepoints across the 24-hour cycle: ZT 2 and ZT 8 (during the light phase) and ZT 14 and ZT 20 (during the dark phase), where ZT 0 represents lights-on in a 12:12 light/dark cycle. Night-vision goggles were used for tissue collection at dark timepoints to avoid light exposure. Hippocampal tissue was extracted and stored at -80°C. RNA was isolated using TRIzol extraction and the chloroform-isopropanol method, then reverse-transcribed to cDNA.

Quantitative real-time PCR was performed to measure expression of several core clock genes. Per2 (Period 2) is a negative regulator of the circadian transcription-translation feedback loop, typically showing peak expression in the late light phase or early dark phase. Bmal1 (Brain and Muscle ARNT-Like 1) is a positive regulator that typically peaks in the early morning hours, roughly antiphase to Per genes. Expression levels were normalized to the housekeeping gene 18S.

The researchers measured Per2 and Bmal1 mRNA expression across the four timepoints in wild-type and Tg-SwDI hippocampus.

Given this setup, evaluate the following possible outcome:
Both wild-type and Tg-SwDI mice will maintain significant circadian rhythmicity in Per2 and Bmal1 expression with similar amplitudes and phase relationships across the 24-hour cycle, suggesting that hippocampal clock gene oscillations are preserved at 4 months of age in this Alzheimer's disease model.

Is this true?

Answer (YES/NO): NO